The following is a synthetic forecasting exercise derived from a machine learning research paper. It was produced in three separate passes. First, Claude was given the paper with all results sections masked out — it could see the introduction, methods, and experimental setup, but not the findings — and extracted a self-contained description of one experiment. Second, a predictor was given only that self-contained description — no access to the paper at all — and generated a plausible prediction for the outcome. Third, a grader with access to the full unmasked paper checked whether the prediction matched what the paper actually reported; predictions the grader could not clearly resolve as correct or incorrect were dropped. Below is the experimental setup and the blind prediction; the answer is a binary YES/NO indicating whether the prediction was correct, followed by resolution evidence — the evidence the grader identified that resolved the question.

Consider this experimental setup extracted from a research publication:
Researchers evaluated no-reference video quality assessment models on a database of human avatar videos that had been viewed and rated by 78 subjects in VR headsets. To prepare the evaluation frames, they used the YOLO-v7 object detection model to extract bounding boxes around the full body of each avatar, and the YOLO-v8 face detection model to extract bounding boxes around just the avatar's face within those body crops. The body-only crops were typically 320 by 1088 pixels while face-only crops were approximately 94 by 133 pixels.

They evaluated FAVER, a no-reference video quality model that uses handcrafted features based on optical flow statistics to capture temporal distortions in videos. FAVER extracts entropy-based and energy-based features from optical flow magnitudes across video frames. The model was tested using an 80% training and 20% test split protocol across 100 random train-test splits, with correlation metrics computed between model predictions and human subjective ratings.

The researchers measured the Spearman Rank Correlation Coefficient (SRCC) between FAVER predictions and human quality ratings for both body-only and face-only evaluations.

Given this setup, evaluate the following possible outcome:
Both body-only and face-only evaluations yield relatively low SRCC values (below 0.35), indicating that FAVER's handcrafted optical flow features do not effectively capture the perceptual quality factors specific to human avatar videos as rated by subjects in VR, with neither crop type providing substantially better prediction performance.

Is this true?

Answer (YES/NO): NO